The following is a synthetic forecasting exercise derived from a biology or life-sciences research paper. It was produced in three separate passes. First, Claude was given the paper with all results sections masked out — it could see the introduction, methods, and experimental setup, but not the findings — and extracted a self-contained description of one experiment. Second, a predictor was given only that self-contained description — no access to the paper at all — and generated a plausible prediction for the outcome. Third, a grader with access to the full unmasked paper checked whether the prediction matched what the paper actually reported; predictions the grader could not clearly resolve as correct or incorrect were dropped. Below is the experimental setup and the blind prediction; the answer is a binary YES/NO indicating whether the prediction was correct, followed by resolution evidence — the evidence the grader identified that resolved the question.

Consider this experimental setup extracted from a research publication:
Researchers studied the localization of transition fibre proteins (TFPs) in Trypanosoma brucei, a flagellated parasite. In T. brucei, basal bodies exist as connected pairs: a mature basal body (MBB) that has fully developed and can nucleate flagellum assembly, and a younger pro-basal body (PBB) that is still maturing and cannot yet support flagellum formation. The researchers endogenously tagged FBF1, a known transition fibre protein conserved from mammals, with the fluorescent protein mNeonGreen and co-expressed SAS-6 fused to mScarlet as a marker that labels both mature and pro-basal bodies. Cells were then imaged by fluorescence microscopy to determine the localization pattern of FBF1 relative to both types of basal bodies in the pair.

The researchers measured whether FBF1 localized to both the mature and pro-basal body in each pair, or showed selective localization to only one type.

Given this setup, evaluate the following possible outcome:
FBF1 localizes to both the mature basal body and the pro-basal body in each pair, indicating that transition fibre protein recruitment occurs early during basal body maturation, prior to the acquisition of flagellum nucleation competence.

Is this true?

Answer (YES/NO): NO